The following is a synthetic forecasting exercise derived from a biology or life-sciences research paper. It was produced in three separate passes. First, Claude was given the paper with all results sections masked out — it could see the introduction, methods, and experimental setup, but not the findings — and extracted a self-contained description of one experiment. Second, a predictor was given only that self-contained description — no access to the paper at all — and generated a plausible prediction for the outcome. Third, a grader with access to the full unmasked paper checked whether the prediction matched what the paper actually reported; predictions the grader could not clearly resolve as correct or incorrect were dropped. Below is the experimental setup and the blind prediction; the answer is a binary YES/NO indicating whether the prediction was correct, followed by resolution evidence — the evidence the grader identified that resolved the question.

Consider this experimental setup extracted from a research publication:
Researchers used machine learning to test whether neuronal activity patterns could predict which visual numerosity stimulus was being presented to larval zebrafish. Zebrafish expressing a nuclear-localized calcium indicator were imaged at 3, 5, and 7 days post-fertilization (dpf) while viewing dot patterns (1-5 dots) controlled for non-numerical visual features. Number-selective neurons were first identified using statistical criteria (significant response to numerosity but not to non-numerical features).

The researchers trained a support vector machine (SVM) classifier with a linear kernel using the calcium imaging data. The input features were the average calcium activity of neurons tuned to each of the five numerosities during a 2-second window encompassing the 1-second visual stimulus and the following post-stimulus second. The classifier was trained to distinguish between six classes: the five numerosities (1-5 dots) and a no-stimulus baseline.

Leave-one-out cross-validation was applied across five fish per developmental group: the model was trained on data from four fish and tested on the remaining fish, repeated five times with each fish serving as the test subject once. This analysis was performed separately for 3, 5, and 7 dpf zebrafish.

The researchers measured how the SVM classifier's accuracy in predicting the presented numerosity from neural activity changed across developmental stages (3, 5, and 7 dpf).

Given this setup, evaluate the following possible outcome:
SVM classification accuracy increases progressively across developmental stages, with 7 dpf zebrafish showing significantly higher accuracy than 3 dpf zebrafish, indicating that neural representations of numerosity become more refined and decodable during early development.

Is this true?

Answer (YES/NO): YES